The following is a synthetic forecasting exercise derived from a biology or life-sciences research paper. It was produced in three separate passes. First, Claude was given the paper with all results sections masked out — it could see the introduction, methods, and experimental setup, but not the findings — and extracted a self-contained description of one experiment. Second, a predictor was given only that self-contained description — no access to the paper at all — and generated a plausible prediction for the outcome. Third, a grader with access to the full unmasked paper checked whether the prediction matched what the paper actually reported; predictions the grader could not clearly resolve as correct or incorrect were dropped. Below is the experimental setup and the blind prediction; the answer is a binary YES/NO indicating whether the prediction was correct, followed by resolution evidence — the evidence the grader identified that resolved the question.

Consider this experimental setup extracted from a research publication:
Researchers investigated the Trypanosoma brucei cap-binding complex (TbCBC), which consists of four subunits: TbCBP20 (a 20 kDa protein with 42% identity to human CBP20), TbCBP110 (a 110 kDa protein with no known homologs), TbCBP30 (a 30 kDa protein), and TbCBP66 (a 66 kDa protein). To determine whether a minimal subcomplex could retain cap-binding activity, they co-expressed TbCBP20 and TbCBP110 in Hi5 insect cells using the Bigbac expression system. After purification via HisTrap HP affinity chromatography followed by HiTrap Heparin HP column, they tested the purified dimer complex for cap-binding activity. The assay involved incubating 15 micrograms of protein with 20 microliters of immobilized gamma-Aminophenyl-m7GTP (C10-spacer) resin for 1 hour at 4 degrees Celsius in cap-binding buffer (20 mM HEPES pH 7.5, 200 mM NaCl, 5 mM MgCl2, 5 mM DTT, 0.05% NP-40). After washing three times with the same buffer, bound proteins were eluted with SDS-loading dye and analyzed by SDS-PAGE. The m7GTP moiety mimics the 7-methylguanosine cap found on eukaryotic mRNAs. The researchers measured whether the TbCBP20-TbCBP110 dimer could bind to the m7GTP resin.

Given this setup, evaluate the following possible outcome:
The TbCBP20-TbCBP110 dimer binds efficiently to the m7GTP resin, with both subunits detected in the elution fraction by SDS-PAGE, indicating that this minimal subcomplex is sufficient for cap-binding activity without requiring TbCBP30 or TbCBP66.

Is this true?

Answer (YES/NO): YES